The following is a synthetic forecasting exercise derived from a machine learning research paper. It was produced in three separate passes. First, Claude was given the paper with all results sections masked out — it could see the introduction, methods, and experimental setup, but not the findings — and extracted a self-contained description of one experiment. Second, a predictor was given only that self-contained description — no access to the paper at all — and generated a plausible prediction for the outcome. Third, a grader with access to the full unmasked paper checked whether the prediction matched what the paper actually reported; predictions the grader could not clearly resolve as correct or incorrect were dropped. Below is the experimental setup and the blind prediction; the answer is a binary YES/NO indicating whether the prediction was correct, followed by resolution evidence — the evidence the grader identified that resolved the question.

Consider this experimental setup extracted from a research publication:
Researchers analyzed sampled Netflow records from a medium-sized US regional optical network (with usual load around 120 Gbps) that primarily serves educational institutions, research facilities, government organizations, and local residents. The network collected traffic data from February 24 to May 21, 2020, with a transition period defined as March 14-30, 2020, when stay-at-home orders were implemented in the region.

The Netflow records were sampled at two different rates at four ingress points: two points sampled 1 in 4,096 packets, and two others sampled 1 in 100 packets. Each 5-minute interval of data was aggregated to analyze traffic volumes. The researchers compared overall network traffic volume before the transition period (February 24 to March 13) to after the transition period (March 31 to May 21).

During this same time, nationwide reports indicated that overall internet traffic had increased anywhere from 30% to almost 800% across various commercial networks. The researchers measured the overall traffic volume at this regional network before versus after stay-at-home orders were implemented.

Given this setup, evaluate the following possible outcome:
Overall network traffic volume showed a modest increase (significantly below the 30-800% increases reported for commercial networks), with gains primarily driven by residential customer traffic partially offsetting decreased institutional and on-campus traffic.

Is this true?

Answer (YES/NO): NO